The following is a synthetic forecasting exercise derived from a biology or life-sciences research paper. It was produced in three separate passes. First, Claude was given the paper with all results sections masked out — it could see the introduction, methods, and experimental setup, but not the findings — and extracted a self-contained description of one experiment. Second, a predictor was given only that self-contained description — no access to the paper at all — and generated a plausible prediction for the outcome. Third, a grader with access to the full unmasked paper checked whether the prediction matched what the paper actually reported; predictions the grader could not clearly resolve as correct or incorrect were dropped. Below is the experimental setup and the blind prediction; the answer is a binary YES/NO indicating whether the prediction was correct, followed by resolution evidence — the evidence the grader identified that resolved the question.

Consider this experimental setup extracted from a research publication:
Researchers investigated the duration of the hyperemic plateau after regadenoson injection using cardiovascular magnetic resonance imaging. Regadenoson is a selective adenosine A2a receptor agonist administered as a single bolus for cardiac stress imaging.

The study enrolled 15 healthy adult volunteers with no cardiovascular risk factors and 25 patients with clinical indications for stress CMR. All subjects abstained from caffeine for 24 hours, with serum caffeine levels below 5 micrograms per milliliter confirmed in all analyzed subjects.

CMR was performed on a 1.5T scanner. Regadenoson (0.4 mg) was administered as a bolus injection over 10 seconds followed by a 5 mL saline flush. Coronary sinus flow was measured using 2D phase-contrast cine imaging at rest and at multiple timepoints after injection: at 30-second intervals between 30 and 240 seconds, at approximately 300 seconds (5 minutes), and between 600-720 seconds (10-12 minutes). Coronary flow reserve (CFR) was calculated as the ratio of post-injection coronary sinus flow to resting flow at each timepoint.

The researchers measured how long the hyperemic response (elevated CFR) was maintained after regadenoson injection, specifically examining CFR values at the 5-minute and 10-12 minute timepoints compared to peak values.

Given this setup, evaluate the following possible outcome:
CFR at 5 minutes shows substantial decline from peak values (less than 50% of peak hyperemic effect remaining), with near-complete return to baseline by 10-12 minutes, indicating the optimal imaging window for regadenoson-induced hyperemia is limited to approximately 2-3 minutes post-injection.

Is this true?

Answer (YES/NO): NO